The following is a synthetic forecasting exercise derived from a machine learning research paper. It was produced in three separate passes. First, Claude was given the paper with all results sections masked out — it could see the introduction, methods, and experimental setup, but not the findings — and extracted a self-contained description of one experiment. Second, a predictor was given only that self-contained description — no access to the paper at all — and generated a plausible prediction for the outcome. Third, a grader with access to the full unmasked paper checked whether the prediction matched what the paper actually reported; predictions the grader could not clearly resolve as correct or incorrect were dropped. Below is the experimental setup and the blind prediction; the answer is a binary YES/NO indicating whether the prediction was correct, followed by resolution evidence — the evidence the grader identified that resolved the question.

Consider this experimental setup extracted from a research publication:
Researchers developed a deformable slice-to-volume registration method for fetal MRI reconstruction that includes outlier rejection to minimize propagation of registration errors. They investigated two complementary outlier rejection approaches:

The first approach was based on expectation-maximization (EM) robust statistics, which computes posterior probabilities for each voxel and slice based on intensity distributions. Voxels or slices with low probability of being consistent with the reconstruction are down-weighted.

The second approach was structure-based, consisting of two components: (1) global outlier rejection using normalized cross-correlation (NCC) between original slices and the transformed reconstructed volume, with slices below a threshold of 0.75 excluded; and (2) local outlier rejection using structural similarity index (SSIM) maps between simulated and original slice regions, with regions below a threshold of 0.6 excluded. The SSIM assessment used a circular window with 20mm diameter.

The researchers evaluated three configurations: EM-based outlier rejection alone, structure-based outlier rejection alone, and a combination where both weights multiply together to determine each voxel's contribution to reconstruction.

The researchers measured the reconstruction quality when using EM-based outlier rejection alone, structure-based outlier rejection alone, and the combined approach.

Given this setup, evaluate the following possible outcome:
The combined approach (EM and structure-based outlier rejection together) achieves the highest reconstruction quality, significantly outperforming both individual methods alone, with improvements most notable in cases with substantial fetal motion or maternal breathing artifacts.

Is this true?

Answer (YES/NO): NO